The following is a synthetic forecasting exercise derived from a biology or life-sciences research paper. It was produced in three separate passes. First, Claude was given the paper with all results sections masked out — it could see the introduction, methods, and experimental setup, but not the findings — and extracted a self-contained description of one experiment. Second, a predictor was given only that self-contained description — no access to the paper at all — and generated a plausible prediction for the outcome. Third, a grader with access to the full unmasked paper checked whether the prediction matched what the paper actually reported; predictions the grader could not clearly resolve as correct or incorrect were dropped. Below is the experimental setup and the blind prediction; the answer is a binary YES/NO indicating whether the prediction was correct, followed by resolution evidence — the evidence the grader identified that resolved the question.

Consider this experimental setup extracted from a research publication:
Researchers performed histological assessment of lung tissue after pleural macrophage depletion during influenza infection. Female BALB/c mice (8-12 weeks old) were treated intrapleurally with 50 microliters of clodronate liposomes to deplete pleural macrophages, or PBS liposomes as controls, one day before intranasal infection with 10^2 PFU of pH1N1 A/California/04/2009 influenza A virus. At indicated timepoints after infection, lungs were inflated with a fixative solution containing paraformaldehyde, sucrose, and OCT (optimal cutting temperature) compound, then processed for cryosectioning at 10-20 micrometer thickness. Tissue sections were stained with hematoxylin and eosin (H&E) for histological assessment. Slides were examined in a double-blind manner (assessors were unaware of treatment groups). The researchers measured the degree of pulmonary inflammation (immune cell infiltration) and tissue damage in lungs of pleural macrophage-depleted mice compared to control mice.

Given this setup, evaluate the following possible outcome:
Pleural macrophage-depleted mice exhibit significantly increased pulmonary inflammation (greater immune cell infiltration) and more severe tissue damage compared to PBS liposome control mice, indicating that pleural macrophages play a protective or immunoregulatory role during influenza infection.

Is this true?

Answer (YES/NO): NO